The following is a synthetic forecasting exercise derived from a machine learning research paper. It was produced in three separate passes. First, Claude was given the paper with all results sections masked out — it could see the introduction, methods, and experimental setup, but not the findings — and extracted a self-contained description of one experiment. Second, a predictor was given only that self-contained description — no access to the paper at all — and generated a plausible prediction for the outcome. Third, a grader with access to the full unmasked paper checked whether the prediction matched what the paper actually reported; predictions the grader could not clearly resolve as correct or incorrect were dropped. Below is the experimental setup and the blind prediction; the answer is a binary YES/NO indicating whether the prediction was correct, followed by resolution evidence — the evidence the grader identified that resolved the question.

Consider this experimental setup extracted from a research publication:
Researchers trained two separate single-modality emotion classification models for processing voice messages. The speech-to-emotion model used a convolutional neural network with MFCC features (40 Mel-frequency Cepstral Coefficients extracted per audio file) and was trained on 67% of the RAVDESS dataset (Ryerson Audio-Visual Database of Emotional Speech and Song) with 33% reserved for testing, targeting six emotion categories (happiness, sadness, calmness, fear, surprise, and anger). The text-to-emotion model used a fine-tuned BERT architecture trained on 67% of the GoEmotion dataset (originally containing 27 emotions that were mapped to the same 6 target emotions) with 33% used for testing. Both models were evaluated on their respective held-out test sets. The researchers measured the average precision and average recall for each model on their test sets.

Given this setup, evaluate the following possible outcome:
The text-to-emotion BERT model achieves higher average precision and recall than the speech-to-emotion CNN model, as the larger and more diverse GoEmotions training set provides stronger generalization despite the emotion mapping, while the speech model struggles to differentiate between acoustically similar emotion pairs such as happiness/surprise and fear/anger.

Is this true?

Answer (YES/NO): NO